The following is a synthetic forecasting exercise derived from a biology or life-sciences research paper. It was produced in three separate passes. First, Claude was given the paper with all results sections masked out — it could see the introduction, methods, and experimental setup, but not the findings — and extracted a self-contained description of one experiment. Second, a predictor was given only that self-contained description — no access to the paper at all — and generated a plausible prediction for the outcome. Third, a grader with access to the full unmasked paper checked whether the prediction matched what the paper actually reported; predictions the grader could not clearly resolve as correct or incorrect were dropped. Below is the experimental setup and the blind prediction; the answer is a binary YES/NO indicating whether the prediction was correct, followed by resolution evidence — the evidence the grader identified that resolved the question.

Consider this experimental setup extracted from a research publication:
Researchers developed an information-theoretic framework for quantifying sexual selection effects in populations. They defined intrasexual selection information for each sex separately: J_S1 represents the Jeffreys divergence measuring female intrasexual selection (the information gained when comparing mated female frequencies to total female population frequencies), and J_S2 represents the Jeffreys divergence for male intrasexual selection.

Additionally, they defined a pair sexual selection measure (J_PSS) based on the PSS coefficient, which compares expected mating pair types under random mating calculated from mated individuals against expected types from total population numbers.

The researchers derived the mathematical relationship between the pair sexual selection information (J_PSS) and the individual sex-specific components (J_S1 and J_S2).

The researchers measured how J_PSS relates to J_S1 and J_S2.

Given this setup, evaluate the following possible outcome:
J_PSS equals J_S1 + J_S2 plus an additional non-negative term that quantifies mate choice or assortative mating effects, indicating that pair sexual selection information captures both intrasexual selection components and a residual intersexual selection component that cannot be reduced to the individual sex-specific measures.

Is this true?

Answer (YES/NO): NO